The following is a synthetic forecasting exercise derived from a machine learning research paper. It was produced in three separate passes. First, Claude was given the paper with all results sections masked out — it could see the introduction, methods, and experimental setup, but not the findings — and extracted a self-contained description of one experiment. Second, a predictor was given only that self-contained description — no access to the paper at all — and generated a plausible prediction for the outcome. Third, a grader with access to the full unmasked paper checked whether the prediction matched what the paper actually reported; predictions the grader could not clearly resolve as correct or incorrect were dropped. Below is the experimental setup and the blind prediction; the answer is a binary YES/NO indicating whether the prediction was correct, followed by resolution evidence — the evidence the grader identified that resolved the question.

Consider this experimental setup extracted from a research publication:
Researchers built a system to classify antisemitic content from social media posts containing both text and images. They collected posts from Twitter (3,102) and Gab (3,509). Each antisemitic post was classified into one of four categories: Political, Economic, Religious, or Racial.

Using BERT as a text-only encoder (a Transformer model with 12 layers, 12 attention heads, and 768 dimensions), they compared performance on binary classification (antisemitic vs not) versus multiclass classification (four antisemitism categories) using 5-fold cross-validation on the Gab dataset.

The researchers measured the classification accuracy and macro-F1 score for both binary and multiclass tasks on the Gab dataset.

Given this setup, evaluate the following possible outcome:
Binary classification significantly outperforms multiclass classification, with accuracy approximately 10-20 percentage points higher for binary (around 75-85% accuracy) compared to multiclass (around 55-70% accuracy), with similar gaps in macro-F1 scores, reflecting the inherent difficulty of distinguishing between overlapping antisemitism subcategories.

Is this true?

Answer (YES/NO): NO